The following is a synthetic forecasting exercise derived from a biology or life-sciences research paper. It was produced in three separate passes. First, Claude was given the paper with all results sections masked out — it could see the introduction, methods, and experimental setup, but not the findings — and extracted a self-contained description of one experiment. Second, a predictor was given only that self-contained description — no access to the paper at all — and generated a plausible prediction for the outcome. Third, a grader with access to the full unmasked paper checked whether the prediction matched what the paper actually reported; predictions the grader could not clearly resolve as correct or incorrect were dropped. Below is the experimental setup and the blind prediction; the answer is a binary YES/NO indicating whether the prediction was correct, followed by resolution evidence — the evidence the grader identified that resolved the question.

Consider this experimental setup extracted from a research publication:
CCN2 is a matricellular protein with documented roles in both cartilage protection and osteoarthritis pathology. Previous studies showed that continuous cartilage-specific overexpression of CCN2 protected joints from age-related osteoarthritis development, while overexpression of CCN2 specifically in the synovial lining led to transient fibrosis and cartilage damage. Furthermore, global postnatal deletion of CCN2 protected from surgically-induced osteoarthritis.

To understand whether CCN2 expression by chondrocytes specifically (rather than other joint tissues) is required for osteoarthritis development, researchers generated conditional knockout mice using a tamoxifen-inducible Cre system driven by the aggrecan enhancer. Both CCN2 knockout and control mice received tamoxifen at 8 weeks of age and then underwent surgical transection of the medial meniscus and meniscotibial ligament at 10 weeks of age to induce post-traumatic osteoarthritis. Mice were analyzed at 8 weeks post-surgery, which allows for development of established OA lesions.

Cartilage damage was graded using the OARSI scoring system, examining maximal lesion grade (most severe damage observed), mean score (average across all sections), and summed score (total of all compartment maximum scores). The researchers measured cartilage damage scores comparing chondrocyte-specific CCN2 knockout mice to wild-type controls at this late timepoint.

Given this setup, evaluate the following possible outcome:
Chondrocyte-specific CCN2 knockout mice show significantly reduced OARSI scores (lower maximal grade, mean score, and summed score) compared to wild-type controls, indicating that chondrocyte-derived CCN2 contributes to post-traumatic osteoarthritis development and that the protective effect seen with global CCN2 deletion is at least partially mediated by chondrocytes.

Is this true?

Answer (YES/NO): NO